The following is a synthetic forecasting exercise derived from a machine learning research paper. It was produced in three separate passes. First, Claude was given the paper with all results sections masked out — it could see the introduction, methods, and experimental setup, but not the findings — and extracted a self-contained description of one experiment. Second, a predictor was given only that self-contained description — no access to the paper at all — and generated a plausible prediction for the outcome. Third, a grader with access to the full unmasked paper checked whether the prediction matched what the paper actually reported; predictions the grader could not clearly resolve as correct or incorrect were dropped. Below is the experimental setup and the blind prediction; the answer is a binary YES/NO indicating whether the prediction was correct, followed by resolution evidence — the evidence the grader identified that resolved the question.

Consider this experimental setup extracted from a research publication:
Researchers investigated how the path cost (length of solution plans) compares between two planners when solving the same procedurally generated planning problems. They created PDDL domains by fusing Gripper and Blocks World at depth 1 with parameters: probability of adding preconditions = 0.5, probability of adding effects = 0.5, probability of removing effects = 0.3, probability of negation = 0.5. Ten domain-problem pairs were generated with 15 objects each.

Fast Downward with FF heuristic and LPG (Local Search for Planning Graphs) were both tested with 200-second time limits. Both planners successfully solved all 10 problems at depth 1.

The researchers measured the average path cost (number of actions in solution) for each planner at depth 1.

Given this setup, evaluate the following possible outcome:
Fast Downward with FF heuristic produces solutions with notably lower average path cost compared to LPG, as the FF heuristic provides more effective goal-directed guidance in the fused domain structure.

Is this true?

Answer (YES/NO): NO